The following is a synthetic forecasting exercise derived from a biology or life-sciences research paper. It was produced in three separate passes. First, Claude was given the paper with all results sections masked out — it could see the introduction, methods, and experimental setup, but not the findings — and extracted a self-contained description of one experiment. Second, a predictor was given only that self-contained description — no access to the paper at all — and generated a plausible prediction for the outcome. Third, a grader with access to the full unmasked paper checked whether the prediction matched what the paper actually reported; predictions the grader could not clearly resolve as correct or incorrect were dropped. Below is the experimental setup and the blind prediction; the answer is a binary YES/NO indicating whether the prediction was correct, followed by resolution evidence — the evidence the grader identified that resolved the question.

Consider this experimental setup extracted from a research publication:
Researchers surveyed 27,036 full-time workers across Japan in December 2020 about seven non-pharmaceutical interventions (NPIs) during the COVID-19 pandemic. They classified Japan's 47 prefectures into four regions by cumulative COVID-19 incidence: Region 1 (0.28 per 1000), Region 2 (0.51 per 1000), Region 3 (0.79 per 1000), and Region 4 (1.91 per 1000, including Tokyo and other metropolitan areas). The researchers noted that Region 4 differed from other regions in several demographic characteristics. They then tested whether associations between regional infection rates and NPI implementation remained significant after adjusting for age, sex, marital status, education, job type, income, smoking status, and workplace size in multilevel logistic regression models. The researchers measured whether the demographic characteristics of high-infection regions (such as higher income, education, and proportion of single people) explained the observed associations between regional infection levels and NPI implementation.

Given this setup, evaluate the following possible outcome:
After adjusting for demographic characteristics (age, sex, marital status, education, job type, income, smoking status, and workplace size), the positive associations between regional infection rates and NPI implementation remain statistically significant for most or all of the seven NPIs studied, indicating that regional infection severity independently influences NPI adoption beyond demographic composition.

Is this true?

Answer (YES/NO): YES